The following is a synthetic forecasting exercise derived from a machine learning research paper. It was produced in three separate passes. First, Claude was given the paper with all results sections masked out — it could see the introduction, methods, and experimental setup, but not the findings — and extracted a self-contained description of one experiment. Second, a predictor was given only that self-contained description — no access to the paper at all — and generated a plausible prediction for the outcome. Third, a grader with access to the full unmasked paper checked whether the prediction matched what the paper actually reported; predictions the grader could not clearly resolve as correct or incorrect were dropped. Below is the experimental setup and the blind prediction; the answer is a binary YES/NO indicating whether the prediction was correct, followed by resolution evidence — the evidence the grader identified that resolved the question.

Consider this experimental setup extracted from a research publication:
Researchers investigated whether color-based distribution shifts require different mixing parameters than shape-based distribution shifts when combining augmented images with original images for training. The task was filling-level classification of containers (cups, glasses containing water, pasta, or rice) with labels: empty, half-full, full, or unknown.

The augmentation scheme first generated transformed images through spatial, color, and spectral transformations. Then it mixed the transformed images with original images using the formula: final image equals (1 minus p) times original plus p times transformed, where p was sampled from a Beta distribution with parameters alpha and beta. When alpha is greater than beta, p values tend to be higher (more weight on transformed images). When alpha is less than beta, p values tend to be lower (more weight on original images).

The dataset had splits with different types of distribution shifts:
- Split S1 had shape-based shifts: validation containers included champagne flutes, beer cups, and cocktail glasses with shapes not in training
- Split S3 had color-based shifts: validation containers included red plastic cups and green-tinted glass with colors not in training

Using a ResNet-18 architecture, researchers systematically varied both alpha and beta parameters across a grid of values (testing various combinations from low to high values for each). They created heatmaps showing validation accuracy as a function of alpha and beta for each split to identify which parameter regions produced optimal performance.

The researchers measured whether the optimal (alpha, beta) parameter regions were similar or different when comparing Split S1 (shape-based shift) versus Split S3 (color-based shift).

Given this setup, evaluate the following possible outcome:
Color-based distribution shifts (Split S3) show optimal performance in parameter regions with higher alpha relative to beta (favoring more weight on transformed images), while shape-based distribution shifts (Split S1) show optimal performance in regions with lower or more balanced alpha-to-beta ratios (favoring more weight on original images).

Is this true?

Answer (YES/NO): NO